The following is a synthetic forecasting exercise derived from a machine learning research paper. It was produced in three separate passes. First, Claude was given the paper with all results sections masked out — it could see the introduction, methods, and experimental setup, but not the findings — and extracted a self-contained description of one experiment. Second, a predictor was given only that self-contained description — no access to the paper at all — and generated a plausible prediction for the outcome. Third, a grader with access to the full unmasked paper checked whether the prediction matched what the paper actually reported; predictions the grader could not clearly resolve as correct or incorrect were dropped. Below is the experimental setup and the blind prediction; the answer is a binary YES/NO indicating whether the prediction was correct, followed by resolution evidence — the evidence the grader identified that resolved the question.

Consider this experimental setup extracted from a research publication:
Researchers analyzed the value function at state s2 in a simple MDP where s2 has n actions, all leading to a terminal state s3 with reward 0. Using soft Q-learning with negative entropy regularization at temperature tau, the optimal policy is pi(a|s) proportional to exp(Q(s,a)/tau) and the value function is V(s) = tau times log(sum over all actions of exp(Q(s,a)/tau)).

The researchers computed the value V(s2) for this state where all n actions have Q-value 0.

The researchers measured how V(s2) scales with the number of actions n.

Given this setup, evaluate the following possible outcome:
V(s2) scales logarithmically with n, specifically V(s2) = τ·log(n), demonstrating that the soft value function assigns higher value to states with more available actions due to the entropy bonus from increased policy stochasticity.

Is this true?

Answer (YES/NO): YES